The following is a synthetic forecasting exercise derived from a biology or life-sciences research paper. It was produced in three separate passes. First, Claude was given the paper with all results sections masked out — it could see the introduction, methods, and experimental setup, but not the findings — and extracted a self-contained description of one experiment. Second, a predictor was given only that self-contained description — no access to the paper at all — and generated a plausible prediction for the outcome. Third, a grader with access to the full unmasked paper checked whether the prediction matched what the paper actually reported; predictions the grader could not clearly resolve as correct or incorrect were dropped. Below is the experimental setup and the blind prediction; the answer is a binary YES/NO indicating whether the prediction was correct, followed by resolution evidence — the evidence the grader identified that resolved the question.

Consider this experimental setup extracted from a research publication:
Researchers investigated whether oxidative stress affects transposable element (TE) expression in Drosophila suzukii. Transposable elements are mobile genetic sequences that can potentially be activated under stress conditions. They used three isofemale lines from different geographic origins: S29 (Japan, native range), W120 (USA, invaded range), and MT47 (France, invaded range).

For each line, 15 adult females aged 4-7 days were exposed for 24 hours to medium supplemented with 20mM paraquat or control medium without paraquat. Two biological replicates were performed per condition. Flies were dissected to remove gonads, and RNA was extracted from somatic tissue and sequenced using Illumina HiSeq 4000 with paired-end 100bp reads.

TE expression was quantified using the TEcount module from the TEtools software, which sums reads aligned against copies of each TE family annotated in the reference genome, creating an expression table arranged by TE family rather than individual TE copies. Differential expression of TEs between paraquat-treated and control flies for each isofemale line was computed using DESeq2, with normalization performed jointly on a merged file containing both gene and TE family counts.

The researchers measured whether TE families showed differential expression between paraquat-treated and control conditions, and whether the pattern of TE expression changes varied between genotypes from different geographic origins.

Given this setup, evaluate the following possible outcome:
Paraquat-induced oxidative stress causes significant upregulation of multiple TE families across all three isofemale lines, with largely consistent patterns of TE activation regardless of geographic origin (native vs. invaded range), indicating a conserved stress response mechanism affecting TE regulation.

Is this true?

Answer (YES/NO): NO